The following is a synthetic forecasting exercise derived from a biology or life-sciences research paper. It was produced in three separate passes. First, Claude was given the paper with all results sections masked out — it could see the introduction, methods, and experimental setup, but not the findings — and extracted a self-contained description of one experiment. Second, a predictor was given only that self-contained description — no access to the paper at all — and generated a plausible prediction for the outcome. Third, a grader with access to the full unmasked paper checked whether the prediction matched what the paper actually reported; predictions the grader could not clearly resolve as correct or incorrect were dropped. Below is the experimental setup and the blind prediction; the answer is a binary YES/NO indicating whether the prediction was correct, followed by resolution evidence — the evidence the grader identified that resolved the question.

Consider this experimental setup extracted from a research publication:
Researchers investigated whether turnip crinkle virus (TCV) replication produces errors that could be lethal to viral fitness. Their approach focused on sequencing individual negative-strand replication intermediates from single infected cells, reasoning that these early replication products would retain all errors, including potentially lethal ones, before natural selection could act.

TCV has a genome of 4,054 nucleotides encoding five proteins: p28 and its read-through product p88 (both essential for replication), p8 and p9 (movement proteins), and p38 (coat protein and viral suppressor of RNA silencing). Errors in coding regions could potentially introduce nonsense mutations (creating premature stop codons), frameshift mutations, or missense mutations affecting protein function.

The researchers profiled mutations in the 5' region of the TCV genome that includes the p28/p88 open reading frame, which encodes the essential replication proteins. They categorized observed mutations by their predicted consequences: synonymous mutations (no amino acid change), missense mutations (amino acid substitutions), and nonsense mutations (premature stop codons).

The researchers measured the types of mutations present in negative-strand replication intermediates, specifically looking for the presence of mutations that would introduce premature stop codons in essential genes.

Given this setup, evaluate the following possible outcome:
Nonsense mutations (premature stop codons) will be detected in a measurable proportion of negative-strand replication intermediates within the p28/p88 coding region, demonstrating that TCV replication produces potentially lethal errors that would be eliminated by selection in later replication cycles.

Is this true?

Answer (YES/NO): YES